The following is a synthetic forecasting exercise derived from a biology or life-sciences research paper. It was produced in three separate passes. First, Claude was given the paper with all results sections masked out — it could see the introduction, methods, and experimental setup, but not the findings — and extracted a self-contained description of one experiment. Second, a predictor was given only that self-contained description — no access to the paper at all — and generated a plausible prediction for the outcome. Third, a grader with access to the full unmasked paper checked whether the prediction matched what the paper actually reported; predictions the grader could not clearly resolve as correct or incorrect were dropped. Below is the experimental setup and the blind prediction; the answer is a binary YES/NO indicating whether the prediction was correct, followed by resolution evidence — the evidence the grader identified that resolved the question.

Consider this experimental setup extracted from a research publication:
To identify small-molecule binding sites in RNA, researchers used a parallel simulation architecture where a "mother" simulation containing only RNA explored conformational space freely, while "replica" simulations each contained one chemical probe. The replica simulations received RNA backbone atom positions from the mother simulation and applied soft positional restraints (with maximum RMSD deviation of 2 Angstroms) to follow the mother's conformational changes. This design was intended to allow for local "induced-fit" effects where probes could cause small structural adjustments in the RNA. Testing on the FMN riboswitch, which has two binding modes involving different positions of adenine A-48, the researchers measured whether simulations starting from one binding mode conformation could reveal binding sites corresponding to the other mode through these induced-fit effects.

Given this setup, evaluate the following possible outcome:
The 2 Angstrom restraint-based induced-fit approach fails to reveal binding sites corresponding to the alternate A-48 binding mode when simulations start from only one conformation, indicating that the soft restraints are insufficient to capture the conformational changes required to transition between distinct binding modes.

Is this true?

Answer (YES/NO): NO